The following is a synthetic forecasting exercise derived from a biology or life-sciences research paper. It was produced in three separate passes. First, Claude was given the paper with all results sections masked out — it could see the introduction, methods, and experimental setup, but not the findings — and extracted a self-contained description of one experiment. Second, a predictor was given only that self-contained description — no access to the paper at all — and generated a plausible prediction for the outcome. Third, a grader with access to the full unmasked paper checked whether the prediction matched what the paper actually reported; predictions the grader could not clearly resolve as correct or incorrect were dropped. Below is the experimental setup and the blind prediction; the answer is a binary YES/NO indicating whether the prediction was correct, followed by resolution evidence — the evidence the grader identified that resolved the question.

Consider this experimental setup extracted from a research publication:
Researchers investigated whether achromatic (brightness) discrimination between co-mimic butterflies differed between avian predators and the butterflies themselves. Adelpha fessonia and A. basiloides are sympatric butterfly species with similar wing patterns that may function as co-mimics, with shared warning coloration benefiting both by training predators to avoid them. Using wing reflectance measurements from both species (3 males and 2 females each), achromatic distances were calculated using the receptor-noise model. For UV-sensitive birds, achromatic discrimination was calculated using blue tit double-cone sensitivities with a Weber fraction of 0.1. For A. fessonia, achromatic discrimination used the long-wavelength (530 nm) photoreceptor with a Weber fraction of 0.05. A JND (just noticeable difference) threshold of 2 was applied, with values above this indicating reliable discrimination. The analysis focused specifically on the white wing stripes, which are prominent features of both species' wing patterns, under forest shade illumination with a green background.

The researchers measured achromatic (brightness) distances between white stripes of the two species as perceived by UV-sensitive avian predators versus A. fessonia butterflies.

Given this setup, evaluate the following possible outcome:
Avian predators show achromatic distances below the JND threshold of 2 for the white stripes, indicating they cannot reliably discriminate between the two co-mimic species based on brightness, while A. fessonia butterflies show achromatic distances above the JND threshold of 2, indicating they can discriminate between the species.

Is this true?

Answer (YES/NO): YES